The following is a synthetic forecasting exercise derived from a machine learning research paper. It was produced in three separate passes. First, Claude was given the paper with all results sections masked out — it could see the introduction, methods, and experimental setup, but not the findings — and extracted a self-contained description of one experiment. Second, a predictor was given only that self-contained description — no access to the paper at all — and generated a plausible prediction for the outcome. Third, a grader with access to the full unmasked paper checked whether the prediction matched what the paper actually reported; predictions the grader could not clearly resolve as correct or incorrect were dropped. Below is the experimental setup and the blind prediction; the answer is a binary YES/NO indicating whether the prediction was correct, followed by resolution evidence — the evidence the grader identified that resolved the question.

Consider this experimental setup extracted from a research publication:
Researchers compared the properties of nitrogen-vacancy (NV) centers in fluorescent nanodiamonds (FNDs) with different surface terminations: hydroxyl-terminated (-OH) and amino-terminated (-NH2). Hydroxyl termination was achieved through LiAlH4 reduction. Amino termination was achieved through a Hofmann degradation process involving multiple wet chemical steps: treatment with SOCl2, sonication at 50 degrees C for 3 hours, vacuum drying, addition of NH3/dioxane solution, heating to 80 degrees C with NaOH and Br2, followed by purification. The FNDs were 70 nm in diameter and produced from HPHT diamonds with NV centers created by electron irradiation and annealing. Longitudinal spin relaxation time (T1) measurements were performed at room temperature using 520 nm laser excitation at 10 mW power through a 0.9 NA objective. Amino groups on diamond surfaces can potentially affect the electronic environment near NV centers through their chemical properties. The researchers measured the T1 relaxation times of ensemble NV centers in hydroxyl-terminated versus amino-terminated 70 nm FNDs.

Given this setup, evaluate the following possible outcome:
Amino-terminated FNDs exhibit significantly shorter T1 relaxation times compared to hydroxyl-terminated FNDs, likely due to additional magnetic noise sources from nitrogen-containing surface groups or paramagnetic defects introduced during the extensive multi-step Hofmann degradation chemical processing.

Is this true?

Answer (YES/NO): NO